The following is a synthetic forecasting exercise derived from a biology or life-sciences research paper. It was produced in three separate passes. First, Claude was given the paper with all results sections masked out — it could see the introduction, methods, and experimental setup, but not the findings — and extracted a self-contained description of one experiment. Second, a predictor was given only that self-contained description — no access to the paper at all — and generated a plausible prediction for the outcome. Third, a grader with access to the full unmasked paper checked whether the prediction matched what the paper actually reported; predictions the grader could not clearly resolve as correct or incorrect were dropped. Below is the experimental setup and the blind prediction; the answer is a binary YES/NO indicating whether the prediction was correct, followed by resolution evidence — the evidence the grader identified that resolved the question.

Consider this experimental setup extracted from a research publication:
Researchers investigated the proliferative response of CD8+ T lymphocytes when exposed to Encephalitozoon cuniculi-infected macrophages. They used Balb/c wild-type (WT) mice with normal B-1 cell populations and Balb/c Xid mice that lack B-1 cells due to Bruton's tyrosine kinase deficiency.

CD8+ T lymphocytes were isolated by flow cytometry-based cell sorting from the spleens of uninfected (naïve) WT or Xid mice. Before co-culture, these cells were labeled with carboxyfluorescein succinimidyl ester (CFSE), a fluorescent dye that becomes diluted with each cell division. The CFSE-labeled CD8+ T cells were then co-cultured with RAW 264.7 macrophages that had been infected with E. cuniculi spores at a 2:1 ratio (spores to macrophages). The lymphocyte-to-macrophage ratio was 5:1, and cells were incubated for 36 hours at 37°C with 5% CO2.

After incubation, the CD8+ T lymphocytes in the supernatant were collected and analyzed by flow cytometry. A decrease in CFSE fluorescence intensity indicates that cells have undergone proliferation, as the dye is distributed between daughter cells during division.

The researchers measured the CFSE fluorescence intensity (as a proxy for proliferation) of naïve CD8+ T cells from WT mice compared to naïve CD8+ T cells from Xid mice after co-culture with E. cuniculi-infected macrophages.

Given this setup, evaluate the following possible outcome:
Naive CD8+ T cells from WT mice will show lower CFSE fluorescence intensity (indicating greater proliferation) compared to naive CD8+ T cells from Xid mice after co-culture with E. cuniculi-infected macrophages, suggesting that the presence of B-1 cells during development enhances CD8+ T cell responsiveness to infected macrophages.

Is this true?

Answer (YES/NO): YES